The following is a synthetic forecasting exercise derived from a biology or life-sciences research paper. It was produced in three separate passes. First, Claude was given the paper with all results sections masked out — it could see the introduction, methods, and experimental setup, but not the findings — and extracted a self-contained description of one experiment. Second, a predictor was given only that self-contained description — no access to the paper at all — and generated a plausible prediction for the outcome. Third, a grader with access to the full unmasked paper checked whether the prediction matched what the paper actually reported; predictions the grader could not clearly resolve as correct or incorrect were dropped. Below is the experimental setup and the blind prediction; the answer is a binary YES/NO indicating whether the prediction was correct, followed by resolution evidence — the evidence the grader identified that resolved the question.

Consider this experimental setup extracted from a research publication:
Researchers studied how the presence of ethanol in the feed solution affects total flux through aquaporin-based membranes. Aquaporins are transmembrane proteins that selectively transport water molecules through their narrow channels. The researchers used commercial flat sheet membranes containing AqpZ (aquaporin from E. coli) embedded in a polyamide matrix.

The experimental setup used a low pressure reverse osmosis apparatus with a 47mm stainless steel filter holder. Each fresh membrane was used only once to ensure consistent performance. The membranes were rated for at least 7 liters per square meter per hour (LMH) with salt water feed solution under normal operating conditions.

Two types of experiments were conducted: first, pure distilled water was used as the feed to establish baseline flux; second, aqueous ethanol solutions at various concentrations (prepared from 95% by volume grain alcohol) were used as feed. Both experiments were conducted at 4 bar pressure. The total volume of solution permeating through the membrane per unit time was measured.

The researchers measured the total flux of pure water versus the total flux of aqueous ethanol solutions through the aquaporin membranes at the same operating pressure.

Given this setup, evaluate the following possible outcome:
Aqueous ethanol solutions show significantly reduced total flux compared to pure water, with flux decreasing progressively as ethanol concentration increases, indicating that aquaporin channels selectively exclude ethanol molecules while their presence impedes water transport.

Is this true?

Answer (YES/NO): NO